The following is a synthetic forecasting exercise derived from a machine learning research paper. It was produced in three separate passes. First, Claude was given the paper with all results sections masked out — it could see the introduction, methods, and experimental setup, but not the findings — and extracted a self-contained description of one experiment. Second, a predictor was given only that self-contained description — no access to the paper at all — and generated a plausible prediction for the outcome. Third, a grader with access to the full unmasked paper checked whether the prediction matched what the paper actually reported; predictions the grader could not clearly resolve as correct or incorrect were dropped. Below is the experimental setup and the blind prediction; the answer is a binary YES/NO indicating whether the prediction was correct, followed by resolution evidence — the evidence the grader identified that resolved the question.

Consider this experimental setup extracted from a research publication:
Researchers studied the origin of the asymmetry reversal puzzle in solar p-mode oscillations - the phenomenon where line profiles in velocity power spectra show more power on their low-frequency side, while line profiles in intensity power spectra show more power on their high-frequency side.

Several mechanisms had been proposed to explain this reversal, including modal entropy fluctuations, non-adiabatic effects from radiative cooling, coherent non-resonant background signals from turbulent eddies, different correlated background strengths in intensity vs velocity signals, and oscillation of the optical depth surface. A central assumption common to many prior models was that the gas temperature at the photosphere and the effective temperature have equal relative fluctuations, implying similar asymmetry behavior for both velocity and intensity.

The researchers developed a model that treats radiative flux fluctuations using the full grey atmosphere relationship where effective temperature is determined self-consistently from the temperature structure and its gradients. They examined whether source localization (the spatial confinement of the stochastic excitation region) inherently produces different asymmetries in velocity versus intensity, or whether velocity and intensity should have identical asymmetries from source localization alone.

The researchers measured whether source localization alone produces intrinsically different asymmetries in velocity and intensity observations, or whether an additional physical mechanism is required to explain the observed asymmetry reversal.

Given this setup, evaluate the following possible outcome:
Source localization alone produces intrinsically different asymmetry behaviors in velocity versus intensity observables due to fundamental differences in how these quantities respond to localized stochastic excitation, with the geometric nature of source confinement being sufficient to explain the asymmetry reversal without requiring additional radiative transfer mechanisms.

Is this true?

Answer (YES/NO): NO